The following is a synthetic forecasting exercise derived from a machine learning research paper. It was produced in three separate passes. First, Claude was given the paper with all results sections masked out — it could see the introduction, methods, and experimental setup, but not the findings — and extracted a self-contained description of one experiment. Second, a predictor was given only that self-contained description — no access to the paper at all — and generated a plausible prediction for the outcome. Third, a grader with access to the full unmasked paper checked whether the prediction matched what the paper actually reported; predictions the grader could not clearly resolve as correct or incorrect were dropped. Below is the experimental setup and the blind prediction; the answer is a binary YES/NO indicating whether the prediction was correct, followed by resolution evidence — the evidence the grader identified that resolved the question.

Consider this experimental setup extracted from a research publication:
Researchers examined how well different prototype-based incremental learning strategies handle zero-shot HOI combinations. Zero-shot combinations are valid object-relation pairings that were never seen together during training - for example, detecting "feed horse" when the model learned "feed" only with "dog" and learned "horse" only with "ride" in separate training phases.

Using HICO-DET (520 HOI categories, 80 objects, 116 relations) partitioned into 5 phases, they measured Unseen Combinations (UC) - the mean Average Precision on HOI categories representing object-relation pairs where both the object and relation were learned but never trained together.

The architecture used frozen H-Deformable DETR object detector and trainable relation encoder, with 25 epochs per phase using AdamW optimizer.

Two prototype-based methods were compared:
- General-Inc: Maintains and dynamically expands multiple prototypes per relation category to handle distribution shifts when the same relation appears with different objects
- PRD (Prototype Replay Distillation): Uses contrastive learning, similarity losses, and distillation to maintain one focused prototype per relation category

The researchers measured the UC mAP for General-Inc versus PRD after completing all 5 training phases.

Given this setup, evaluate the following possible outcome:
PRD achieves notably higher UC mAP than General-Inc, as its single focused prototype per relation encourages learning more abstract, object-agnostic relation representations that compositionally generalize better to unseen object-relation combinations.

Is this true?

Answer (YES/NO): YES